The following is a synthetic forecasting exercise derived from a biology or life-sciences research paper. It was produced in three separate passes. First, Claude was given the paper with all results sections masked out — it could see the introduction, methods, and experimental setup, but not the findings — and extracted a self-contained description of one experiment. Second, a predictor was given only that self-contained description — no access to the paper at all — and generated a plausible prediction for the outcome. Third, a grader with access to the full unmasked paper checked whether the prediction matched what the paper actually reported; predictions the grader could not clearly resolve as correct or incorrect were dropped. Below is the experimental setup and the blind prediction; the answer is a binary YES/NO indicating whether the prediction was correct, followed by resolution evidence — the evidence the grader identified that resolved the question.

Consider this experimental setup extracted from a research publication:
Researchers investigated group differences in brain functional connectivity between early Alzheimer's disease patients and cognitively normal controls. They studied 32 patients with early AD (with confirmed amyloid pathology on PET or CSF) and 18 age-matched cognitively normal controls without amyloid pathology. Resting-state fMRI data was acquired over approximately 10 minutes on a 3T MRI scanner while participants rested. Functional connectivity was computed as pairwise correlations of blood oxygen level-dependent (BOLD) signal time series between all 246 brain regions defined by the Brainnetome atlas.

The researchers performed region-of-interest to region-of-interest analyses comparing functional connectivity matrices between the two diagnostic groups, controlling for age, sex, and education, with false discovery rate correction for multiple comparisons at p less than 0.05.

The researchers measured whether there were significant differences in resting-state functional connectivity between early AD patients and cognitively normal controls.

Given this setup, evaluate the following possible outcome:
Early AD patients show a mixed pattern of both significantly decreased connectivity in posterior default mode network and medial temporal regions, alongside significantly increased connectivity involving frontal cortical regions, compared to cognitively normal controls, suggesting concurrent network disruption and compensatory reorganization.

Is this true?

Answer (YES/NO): NO